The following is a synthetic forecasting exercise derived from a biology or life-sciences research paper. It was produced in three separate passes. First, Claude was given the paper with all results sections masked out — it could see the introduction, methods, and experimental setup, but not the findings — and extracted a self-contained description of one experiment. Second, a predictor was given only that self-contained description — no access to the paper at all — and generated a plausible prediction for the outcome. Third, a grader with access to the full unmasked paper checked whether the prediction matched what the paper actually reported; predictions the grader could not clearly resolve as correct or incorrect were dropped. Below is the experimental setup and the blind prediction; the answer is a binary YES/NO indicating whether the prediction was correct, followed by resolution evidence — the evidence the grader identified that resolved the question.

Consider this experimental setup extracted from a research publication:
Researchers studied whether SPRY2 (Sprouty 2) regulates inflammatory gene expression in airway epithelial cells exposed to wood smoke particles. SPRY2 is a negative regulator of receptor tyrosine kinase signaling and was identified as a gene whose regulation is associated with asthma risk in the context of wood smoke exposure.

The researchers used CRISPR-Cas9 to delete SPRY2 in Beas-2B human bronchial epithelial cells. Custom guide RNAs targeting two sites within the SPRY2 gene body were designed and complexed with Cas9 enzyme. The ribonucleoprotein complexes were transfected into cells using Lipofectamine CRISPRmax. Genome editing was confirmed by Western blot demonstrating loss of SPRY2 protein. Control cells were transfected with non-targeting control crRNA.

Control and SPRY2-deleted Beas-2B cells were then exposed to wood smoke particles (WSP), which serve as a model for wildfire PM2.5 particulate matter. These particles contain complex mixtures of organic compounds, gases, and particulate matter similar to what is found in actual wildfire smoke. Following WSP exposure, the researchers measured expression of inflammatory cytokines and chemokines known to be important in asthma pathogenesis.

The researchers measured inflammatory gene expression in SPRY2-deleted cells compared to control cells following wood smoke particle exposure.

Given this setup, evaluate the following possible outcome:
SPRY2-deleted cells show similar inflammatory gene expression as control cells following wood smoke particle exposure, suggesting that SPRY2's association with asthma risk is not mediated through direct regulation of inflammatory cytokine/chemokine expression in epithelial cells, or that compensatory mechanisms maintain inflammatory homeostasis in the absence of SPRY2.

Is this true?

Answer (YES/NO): NO